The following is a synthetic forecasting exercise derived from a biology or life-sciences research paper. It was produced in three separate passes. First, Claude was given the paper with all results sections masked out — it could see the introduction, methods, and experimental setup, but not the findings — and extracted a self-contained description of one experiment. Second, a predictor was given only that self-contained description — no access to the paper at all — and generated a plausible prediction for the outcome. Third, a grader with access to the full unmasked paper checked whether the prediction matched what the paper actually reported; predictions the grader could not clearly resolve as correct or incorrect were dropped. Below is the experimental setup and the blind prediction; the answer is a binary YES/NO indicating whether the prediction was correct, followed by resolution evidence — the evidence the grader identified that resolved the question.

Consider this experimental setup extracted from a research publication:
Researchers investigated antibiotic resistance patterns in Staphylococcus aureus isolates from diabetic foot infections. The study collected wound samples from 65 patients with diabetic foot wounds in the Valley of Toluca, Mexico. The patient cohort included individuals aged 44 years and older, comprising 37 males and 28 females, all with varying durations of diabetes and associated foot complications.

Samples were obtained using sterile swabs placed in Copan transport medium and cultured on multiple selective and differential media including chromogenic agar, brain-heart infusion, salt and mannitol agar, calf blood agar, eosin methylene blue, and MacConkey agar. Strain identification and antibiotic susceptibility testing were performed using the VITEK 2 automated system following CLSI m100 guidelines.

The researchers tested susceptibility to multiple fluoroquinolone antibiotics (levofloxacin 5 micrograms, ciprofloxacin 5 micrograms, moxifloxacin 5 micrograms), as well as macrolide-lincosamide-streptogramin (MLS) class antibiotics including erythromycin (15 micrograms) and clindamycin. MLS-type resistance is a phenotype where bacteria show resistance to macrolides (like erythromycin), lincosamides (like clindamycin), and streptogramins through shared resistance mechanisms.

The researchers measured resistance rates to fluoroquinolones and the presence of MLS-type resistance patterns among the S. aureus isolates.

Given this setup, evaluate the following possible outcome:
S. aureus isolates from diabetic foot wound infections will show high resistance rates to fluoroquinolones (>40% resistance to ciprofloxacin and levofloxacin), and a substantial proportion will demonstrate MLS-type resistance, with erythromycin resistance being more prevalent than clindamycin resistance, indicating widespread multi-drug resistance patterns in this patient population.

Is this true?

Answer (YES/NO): NO